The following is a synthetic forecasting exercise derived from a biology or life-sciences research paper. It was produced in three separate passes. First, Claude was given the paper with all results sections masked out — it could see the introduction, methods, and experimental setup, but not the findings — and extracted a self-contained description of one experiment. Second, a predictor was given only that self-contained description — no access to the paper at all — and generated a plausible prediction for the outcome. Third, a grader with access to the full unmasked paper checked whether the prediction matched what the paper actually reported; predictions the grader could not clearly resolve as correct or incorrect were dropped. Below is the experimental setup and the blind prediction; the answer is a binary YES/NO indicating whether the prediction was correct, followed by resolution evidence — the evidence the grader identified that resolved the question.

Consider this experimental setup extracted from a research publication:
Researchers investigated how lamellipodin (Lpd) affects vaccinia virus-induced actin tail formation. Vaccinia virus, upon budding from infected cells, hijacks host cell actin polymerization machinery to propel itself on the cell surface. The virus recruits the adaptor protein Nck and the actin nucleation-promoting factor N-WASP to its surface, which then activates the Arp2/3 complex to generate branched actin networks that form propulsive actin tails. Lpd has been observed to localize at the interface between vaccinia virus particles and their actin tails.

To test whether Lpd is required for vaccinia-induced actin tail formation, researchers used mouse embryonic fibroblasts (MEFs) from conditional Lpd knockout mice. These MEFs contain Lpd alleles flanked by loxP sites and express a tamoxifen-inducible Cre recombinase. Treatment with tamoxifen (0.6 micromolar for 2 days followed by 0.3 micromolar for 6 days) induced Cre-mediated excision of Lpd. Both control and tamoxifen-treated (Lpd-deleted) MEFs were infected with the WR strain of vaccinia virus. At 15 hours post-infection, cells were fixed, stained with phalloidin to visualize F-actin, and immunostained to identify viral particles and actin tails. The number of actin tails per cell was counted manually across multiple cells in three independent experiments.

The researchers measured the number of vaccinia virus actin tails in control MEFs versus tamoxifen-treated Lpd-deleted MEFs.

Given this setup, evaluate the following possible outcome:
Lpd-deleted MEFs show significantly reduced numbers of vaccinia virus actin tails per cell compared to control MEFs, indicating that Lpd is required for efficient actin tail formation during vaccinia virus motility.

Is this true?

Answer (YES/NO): YES